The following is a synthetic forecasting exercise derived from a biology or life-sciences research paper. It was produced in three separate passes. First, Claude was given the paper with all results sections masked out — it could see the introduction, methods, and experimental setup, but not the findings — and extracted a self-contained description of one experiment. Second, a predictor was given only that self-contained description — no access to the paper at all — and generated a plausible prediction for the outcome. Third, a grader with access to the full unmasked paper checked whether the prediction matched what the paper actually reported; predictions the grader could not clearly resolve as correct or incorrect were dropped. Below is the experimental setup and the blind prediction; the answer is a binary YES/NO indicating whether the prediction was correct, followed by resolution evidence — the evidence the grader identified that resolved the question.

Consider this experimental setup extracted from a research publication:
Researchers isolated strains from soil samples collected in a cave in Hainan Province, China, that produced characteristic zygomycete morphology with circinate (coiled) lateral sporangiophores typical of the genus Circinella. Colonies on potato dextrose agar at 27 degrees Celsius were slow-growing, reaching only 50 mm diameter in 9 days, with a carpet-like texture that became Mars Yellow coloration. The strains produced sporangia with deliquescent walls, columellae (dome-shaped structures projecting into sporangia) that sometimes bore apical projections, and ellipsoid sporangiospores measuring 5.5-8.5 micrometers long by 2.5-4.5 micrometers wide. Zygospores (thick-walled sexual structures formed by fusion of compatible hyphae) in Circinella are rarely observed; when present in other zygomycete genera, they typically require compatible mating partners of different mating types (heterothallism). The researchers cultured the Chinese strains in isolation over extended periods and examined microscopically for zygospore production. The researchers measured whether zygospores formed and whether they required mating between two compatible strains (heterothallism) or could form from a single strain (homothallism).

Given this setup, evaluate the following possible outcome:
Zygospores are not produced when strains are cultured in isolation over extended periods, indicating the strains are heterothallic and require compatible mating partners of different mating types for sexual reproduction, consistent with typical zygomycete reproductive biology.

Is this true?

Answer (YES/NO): NO